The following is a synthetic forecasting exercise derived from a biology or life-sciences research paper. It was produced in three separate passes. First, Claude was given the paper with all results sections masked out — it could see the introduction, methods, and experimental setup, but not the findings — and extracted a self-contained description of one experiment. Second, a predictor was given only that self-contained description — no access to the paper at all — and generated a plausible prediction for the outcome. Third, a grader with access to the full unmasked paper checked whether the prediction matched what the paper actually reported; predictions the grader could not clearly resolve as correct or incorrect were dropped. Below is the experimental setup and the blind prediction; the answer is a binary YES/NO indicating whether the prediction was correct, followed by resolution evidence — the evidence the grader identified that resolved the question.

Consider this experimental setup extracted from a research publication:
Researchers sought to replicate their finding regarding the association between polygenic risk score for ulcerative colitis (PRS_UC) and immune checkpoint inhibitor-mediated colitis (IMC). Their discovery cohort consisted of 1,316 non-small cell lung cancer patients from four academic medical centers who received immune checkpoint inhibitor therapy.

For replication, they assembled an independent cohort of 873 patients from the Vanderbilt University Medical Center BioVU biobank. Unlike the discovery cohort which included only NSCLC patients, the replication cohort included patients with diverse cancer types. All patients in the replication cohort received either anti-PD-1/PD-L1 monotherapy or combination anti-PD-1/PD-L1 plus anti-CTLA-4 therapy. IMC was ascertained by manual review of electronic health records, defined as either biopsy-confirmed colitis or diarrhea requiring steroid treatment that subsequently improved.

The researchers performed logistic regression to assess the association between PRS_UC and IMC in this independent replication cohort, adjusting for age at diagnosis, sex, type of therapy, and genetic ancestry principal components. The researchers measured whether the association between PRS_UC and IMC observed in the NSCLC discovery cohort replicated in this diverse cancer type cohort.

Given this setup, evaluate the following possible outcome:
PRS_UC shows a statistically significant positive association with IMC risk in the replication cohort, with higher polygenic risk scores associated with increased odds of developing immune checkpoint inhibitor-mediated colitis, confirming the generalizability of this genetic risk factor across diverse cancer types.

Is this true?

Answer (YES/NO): NO